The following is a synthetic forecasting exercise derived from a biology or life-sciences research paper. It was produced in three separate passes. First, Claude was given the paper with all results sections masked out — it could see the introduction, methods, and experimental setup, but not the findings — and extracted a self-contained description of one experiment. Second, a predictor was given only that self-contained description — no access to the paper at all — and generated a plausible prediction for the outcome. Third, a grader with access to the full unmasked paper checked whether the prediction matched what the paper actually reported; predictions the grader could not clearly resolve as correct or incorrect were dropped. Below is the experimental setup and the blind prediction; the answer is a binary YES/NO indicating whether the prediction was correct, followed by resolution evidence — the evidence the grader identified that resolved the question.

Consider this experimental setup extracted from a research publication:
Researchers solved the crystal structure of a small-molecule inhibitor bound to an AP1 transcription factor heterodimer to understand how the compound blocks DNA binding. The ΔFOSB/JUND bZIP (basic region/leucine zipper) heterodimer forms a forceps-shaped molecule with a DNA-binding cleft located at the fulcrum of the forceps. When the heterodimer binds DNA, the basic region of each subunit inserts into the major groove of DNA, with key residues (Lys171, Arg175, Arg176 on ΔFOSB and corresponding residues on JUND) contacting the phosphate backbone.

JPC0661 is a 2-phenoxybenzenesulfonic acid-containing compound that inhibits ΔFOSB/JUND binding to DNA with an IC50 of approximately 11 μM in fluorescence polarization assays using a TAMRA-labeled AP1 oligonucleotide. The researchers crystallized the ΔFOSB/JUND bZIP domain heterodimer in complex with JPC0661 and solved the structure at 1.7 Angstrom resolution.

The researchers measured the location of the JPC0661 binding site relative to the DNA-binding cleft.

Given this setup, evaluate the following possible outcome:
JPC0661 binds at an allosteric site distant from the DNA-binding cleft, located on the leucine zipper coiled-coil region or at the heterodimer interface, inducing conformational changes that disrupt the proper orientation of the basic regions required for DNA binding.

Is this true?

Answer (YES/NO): NO